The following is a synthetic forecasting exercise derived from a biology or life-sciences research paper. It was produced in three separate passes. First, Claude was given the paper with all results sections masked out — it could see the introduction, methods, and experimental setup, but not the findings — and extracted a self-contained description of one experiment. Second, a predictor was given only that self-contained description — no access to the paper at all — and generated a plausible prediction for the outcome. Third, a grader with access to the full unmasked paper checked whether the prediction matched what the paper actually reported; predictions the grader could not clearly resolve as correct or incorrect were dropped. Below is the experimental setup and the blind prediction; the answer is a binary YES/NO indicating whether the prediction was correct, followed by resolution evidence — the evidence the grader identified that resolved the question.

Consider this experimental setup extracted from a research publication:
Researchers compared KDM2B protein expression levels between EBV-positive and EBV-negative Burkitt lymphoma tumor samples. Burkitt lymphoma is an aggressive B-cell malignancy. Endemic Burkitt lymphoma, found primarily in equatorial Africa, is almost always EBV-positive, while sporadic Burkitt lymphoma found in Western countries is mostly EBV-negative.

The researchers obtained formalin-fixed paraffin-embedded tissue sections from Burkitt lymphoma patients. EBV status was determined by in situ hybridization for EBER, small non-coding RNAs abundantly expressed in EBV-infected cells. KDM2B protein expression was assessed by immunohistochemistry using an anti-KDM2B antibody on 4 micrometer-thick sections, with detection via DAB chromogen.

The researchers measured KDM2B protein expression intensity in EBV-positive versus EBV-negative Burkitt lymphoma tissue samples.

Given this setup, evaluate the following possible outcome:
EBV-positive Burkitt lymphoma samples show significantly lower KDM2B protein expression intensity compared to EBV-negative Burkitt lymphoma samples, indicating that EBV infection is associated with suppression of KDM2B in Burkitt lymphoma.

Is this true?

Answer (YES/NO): YES